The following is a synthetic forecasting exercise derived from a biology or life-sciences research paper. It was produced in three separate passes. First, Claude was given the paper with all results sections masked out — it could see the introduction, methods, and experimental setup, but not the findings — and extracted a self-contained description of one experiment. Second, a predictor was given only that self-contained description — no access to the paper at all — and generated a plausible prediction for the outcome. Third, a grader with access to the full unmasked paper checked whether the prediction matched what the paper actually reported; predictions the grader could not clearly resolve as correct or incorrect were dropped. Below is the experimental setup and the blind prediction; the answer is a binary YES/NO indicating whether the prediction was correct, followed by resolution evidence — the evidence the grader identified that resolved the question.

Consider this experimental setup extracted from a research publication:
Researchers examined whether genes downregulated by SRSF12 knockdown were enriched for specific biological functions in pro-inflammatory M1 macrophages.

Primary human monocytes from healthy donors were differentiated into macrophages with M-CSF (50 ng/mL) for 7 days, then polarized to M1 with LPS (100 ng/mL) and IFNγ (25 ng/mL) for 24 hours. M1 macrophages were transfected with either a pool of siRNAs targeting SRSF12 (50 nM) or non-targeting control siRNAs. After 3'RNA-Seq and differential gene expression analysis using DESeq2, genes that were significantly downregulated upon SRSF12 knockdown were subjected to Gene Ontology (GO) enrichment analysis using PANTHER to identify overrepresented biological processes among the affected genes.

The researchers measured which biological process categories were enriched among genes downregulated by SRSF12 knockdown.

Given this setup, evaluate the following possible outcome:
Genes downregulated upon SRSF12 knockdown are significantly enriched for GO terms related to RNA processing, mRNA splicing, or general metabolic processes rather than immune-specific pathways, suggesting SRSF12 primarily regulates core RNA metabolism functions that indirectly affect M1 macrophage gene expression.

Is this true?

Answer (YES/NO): NO